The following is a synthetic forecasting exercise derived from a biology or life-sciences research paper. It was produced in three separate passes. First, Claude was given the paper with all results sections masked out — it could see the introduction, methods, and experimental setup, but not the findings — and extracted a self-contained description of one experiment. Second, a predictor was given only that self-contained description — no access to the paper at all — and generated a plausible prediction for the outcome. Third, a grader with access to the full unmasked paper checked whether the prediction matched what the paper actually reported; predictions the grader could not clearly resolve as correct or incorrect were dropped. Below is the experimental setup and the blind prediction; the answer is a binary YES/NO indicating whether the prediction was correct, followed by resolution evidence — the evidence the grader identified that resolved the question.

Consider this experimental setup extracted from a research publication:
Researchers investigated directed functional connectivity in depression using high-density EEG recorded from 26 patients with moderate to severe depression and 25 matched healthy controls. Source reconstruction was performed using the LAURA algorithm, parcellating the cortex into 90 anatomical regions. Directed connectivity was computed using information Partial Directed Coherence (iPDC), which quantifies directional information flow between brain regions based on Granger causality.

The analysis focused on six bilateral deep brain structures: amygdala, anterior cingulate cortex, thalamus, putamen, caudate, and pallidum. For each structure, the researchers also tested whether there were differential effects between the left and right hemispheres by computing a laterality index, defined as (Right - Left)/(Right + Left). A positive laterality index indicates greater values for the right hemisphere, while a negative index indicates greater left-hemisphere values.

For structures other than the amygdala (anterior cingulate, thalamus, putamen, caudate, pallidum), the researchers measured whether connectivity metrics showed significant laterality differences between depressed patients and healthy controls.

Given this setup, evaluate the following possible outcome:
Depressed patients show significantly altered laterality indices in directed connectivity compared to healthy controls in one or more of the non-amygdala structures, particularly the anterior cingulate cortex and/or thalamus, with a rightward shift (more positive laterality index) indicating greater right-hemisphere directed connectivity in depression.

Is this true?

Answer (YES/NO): NO